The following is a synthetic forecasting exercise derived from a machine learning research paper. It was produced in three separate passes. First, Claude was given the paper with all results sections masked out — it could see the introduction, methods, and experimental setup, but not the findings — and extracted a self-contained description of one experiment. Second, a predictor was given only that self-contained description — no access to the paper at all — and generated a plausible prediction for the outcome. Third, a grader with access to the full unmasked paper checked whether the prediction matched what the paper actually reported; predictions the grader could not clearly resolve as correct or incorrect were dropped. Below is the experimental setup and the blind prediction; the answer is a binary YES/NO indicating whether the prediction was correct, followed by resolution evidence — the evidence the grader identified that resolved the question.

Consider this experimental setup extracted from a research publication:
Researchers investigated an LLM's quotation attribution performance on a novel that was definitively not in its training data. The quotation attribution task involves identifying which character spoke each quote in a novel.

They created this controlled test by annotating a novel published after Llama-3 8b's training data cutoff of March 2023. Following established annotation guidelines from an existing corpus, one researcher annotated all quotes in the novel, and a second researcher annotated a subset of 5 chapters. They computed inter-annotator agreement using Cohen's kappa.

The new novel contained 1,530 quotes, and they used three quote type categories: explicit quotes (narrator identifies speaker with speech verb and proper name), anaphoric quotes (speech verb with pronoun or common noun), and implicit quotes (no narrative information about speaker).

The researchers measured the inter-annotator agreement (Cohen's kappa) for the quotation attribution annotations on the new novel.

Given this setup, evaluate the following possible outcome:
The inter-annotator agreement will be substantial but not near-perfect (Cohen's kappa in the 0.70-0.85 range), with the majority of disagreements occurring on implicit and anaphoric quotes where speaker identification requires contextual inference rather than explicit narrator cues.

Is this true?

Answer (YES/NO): NO